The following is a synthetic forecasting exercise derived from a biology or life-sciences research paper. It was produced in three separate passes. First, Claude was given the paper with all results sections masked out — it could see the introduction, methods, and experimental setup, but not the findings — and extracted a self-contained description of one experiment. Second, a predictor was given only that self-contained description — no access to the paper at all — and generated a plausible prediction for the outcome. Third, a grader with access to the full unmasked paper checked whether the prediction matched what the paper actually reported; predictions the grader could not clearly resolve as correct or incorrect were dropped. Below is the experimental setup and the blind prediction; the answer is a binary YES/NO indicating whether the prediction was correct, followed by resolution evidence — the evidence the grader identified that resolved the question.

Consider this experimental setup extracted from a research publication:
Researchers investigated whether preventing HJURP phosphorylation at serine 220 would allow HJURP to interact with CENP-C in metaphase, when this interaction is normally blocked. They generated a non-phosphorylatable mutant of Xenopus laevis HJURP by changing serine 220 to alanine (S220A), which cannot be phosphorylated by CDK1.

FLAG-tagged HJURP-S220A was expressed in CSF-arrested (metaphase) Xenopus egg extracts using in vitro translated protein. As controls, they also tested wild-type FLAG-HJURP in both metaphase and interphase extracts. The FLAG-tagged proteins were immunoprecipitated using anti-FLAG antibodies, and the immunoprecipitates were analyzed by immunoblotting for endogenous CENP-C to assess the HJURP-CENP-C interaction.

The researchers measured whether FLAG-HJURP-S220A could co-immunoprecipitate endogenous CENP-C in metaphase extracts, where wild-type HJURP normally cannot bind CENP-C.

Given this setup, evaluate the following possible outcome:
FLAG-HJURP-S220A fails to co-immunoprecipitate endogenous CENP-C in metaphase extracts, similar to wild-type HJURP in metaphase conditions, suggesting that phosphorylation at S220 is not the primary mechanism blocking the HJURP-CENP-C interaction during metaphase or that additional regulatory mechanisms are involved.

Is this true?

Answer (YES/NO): NO